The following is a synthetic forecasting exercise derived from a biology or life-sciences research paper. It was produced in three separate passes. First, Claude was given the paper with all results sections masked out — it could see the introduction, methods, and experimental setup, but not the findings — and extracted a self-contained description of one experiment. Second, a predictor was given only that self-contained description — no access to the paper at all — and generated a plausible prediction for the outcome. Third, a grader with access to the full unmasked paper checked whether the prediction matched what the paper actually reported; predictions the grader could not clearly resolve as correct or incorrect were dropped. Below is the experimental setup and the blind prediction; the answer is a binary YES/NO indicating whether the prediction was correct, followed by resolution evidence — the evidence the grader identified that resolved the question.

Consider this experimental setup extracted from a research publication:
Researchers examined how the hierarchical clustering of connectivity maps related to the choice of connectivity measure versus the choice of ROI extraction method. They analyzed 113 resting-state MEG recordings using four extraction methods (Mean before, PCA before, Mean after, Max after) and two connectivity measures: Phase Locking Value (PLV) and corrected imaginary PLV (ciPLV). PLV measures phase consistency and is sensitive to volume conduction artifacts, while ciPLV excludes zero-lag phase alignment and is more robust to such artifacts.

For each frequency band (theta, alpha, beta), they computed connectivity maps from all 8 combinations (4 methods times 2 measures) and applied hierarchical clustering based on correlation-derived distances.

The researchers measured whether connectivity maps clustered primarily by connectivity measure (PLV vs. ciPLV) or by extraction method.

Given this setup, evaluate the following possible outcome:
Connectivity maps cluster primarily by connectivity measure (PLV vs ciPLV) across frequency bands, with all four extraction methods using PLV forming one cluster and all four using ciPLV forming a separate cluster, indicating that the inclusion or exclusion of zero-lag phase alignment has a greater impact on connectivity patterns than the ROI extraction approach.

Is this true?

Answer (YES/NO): YES